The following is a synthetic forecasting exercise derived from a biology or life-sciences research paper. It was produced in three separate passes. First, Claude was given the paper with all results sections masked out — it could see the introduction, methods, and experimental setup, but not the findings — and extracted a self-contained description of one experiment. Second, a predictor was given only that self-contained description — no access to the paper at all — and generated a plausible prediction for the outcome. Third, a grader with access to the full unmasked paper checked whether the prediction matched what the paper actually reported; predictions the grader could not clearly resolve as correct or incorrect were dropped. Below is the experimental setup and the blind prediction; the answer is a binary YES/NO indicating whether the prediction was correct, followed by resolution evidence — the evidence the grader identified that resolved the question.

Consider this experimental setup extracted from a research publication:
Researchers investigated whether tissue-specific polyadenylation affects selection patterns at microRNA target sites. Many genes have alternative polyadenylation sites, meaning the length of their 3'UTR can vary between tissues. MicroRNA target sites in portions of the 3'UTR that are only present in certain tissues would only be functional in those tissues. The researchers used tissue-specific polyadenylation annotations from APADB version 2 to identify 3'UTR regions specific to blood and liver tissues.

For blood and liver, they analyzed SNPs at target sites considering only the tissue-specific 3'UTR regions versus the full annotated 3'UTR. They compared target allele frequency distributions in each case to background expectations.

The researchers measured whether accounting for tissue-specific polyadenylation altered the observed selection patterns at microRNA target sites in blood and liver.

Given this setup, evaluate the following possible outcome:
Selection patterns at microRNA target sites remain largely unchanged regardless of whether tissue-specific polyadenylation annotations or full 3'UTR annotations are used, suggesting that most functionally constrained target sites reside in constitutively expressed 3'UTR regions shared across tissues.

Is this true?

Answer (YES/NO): YES